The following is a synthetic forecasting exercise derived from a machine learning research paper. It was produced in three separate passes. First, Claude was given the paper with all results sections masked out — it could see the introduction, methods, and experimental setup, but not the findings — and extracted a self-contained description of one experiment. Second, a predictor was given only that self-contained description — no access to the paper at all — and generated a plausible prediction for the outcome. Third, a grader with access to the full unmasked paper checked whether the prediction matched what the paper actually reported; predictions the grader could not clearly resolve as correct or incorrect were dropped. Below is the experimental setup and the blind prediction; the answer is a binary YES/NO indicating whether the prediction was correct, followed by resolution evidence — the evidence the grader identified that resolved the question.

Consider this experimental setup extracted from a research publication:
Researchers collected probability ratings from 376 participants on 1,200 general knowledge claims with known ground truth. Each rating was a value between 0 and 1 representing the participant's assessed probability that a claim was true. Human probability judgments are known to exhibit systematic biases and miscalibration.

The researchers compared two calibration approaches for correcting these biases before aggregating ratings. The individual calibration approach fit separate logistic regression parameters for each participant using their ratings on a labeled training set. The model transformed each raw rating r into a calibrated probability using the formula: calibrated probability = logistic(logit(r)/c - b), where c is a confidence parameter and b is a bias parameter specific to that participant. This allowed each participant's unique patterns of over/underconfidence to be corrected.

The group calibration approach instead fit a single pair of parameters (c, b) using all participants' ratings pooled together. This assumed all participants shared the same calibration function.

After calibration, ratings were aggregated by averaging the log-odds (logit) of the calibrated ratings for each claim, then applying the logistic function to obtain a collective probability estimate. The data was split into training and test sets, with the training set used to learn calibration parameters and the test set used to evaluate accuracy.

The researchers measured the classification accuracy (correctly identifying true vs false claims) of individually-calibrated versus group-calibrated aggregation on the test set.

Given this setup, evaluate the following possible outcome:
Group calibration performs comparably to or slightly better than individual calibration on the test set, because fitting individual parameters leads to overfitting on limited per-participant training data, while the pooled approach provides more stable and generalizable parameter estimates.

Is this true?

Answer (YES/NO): NO